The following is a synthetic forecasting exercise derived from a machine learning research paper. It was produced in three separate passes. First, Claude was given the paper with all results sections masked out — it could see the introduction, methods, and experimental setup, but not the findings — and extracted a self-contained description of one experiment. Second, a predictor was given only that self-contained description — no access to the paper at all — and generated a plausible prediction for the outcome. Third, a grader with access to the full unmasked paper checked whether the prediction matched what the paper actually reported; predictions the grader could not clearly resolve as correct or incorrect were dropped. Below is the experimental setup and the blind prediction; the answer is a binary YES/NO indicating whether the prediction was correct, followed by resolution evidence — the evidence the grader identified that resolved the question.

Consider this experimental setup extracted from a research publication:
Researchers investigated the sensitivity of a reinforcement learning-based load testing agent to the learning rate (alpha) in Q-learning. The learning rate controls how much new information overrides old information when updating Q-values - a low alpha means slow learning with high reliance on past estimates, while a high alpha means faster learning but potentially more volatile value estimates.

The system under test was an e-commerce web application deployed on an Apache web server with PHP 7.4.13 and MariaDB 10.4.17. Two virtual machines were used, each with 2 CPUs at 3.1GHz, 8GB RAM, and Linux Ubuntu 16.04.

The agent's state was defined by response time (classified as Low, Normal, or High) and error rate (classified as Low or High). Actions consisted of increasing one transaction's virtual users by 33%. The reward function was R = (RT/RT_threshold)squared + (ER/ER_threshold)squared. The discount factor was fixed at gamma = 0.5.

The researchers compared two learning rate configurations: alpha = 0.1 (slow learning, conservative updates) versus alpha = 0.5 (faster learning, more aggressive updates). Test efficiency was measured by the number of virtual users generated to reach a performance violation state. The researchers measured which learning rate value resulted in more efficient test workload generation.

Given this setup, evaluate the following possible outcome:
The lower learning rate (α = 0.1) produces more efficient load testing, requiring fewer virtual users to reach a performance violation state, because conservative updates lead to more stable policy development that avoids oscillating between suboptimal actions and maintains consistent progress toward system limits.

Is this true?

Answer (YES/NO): NO